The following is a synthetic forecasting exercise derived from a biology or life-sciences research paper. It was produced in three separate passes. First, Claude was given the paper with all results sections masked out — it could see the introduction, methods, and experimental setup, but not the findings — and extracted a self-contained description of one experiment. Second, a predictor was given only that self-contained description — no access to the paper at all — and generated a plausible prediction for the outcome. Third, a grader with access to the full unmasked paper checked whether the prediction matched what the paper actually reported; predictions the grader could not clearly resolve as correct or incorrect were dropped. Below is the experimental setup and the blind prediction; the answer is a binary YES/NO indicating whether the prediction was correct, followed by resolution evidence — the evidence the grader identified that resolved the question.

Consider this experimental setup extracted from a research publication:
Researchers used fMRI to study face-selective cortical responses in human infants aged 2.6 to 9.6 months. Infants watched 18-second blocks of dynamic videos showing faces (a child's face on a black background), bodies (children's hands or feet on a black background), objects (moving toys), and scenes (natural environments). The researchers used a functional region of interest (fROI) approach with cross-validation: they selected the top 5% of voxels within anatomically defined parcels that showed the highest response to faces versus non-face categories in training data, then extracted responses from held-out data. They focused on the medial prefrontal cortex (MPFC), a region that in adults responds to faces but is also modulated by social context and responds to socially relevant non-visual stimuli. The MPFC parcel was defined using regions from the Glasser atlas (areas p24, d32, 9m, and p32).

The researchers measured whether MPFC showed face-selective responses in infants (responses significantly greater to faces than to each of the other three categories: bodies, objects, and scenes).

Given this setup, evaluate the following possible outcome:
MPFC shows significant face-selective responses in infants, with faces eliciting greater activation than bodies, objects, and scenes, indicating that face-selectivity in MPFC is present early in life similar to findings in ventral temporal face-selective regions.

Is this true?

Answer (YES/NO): YES